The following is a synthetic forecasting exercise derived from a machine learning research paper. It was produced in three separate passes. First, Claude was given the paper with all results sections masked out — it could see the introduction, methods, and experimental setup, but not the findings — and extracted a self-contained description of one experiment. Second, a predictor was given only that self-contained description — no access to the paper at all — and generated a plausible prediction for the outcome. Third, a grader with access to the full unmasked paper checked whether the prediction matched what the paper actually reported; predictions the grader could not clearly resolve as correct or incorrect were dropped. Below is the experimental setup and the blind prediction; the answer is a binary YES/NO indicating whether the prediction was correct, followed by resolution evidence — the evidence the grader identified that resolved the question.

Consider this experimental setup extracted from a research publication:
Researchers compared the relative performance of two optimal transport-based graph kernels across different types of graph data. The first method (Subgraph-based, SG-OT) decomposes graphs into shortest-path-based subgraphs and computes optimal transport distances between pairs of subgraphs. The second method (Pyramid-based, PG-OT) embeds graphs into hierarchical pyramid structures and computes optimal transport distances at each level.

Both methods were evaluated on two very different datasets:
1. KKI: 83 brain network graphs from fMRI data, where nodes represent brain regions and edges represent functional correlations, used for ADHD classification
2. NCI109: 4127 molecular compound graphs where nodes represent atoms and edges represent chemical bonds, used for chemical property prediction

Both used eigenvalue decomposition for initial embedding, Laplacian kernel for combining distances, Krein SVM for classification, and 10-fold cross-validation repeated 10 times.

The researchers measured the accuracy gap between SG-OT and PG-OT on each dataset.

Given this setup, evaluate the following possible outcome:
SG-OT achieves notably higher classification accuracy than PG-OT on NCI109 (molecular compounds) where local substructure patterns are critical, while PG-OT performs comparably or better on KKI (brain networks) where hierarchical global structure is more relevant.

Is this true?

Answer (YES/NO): YES